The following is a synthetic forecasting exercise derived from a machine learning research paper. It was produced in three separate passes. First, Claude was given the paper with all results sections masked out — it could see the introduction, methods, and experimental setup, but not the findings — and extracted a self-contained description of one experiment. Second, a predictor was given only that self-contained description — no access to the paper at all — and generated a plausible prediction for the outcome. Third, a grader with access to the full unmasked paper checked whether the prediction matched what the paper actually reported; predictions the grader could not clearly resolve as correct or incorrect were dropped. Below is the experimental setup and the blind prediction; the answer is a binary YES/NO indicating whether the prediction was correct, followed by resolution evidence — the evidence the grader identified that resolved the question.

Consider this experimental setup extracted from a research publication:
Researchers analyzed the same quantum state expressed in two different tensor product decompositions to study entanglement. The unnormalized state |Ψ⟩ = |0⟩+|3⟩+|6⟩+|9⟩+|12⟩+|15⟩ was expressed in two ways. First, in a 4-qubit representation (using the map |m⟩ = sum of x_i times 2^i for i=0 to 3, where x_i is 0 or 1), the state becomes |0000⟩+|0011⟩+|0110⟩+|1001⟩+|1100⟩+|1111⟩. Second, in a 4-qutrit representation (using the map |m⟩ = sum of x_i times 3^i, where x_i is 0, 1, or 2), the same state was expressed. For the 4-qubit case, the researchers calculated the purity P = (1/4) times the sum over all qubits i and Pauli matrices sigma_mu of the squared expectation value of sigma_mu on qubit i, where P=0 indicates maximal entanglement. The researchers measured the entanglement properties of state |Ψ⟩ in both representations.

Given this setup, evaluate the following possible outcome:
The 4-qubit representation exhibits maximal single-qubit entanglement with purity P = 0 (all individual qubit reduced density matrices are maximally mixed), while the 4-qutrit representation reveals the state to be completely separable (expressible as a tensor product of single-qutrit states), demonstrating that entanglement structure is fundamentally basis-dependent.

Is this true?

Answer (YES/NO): YES